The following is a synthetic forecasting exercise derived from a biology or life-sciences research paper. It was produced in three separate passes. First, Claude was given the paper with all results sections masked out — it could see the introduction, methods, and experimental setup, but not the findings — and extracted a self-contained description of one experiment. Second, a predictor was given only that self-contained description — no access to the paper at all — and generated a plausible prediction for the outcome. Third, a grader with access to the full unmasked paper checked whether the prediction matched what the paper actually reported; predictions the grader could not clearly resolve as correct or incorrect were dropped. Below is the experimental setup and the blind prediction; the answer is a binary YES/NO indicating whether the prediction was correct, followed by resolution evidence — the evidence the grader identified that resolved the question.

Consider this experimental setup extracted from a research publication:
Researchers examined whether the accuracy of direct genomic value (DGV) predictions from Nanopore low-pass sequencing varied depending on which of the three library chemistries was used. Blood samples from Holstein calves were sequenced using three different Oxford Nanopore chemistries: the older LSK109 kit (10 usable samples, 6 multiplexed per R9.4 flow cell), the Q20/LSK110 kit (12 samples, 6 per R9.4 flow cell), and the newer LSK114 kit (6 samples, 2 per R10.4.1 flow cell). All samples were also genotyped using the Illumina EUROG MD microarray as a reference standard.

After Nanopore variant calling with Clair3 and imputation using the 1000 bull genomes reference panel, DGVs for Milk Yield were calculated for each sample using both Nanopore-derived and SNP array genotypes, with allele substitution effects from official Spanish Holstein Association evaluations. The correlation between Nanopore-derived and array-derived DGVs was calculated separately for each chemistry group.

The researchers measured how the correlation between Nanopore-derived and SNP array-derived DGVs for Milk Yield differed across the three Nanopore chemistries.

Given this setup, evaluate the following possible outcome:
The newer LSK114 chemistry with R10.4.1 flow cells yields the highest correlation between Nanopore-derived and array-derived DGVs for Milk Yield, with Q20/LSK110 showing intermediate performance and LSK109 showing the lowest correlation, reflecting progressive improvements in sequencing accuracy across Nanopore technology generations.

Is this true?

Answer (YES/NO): NO